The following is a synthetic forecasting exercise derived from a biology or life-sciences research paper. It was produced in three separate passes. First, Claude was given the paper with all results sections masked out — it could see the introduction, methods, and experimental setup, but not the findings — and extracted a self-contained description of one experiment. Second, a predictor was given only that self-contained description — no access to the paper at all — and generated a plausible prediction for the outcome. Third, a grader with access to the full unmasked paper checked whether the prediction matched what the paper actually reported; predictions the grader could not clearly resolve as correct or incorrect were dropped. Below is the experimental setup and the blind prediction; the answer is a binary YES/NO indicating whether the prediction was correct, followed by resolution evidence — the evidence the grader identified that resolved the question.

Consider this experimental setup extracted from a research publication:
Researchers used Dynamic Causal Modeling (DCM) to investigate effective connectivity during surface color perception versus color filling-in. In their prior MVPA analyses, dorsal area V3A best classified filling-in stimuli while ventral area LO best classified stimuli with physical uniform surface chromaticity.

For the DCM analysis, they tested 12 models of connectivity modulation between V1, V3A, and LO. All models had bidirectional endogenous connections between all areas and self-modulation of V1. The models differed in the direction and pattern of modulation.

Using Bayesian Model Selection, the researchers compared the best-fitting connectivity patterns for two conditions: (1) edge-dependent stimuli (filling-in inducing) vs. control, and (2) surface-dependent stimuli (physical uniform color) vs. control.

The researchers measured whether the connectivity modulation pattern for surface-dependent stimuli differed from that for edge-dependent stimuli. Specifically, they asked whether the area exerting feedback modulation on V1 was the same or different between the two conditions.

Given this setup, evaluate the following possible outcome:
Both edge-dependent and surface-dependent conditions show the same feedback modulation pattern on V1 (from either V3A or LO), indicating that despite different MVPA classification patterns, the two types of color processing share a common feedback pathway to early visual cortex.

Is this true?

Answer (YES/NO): NO